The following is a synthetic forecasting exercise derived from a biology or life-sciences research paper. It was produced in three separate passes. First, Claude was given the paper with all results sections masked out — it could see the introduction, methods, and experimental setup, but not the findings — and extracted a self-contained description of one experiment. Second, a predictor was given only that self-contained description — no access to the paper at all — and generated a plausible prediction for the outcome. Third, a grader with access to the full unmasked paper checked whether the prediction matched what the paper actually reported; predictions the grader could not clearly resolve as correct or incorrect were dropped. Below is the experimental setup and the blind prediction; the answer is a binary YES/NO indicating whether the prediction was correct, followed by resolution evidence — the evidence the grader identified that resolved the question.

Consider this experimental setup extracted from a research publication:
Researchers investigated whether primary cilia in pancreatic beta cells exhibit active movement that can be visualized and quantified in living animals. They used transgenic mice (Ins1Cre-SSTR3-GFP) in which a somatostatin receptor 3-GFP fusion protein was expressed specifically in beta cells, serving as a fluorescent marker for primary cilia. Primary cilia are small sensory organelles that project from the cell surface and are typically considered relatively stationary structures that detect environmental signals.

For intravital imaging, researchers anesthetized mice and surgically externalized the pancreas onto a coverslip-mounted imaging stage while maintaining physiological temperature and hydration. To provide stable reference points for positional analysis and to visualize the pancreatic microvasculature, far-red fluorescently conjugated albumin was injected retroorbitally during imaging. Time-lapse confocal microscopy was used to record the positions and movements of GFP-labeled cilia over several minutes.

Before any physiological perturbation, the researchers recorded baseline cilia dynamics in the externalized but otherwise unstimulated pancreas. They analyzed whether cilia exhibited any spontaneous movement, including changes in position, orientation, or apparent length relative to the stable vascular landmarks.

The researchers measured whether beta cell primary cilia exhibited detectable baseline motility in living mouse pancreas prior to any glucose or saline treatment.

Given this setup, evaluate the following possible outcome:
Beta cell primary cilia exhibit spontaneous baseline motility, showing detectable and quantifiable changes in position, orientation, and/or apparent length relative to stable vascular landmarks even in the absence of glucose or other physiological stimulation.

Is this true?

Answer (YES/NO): YES